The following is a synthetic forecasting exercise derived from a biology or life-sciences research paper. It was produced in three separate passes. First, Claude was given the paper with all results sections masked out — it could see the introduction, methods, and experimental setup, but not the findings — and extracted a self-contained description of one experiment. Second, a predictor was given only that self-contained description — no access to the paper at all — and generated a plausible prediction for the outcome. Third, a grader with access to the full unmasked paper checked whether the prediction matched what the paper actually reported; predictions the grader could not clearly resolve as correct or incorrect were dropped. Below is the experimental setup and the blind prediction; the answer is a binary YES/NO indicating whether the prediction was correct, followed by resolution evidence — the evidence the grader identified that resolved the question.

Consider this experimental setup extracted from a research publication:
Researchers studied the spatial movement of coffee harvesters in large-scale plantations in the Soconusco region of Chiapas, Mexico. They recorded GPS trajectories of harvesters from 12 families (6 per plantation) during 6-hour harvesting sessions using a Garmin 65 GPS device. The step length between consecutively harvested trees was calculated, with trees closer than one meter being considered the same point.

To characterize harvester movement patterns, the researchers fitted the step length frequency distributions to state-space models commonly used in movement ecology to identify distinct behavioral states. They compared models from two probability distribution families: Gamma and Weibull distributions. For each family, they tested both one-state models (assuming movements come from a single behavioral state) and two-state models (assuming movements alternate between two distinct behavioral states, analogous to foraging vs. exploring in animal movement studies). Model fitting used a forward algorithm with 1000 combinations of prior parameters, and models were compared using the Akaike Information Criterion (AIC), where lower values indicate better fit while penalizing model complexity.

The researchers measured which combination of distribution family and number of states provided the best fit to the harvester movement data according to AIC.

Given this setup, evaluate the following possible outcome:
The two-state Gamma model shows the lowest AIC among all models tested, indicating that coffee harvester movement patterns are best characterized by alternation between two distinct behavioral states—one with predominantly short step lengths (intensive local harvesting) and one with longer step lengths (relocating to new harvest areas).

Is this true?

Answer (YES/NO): YES